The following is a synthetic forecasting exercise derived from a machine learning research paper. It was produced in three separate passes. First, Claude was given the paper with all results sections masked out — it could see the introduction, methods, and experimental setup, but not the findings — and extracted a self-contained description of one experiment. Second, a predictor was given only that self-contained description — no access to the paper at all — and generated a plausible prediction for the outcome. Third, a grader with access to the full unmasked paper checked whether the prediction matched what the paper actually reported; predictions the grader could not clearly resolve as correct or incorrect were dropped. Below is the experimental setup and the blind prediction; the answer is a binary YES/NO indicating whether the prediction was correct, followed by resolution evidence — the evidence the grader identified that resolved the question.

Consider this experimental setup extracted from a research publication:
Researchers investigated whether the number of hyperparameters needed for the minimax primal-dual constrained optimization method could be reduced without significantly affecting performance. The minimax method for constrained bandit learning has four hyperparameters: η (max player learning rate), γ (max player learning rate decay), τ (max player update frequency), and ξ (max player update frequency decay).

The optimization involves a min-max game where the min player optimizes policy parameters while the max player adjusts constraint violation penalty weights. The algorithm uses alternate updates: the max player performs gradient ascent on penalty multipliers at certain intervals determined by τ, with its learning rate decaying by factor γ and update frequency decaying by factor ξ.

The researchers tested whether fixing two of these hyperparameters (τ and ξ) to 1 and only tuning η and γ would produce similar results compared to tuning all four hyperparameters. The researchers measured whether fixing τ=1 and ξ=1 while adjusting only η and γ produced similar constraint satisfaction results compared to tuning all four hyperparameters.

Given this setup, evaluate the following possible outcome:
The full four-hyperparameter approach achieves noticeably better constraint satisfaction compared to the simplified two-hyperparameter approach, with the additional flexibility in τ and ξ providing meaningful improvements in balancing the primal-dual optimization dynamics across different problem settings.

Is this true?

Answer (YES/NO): NO